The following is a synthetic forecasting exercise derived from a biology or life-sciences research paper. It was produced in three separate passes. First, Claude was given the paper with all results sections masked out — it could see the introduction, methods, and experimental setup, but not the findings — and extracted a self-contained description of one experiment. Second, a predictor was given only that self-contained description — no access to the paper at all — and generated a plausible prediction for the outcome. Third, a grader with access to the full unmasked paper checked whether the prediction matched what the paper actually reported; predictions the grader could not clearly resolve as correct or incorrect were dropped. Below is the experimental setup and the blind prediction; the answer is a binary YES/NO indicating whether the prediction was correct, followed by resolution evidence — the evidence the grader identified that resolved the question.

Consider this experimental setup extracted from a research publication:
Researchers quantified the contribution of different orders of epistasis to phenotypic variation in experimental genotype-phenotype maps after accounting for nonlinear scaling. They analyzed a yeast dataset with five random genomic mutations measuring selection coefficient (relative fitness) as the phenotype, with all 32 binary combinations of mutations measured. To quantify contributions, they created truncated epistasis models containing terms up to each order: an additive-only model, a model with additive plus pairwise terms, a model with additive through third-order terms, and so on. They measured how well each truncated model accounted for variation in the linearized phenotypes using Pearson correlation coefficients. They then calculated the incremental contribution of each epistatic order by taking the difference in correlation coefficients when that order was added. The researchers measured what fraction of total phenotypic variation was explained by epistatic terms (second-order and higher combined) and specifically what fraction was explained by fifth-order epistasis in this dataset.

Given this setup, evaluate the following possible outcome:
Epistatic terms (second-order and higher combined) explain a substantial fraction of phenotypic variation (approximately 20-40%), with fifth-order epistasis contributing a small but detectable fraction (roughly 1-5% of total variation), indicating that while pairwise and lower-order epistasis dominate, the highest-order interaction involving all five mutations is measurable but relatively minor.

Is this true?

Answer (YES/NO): NO